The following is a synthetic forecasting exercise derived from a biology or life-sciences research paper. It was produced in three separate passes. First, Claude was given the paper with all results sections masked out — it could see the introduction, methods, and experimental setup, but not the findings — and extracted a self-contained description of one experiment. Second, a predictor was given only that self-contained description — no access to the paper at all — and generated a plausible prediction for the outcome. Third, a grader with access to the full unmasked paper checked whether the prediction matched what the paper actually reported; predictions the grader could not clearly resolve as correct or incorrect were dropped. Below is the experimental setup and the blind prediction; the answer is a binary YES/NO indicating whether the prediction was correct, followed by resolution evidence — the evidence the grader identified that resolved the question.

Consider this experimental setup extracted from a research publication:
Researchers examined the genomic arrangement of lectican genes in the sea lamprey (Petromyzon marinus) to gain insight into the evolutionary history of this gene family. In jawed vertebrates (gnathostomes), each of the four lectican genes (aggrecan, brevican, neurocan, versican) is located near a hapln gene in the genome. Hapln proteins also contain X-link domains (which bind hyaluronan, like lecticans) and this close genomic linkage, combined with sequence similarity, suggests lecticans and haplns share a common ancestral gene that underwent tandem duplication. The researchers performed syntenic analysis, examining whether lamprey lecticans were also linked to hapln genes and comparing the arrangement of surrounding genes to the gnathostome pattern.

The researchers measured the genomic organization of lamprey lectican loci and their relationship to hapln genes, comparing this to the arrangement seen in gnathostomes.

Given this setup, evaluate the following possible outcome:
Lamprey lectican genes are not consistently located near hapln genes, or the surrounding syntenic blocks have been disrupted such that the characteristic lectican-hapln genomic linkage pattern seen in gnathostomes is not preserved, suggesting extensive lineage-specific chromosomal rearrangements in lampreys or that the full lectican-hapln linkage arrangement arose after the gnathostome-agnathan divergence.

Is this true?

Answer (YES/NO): YES